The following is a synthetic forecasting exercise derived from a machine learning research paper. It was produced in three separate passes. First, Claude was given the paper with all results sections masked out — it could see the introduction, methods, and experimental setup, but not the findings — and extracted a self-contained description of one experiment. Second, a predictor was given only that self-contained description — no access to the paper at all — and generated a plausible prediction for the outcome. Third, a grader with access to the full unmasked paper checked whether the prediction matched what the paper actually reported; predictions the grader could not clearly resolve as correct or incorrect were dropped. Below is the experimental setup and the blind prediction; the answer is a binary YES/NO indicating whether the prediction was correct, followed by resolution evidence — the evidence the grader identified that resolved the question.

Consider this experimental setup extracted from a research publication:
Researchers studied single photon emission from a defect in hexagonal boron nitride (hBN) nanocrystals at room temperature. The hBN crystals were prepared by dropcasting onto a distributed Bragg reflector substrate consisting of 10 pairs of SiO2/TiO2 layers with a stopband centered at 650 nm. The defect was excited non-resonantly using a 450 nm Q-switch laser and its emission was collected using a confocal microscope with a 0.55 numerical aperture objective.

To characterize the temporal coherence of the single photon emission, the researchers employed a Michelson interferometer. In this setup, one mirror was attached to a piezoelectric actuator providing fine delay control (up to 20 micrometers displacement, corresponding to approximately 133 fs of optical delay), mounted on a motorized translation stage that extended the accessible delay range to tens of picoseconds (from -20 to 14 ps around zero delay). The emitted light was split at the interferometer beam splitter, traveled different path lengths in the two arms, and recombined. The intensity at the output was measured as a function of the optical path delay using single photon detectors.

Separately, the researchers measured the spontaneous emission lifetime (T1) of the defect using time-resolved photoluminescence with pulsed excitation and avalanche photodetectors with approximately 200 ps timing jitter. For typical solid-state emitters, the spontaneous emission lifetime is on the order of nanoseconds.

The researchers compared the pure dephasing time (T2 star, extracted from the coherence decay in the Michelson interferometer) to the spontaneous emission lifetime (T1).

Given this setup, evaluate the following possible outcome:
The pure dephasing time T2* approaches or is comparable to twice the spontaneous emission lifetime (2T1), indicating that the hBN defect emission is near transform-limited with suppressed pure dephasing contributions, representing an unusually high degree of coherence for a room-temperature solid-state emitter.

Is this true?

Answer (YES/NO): NO